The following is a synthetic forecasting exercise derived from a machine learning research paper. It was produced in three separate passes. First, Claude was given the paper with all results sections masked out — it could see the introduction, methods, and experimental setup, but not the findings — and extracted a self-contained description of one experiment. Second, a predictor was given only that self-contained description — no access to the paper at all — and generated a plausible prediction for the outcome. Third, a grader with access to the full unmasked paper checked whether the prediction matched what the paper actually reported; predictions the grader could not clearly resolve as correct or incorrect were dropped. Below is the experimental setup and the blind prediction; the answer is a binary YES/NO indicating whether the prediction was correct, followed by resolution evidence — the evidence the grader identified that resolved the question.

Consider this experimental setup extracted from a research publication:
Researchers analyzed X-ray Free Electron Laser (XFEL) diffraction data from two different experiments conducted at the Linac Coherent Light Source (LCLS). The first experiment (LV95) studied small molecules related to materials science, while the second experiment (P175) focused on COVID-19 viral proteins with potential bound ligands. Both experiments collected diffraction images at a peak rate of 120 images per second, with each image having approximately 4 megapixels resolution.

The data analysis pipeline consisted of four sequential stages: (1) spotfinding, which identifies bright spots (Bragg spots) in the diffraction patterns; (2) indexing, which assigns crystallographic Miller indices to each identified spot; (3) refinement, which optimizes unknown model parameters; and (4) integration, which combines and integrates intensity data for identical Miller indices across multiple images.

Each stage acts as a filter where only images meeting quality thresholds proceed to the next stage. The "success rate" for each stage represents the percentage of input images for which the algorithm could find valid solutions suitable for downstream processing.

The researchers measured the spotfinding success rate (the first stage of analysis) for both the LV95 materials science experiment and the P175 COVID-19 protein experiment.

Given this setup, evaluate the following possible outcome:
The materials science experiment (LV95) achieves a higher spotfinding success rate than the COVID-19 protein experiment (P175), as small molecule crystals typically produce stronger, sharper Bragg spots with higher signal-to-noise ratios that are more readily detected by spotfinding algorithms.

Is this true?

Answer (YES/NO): NO